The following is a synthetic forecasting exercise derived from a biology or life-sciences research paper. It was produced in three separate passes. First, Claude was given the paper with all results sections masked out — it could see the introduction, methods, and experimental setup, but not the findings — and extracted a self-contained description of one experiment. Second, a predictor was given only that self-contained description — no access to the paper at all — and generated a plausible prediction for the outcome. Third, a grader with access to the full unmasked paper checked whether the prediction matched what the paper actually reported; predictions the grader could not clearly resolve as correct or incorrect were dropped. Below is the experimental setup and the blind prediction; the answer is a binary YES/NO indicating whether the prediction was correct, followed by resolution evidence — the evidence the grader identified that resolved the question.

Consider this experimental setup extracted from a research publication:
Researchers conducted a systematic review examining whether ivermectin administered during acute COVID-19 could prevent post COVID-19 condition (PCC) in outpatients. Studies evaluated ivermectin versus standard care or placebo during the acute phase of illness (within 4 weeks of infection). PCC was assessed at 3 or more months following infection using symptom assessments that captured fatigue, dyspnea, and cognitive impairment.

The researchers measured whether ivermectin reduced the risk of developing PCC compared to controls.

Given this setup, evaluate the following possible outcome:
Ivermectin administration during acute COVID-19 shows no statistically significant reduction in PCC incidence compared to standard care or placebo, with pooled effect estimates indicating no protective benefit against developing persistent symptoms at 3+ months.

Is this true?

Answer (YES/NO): NO